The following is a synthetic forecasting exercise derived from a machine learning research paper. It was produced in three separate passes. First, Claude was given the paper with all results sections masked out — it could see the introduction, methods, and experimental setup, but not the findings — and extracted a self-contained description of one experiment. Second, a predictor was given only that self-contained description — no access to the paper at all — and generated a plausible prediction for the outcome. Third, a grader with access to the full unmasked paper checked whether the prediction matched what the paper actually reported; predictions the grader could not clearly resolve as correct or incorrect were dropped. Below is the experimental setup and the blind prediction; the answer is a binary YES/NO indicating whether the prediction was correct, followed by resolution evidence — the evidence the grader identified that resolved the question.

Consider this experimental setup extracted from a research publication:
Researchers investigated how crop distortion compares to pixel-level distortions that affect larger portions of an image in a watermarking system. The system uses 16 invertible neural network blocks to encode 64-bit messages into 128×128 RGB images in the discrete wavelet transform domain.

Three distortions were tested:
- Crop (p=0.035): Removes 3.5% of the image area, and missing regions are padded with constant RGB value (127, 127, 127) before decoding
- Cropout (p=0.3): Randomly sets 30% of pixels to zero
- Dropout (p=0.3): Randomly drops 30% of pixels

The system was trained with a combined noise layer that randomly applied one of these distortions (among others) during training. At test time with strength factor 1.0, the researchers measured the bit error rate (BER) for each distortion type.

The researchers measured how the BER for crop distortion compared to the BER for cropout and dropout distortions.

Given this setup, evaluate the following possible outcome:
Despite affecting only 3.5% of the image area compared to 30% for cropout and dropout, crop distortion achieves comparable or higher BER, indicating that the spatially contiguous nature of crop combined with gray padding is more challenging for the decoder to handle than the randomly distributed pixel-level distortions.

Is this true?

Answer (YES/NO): YES